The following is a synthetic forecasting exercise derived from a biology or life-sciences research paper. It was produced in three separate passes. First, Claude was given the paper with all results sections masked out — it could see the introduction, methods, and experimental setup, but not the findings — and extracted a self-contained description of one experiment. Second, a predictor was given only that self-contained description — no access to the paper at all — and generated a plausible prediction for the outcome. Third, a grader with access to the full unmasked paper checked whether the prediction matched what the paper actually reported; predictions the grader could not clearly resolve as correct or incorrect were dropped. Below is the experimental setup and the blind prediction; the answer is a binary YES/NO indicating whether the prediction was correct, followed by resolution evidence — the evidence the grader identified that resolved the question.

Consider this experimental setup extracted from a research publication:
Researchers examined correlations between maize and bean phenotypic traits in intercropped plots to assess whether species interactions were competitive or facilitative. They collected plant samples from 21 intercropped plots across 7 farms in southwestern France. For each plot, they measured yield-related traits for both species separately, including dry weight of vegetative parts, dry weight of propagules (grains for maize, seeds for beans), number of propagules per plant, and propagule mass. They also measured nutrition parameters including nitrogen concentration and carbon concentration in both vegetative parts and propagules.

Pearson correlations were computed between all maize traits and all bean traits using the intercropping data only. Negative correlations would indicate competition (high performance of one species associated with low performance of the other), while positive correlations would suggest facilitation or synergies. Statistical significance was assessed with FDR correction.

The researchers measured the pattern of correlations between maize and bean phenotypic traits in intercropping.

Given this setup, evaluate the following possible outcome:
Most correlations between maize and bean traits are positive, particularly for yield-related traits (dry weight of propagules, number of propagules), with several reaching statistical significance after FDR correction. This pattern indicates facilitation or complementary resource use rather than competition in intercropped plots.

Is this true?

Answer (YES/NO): NO